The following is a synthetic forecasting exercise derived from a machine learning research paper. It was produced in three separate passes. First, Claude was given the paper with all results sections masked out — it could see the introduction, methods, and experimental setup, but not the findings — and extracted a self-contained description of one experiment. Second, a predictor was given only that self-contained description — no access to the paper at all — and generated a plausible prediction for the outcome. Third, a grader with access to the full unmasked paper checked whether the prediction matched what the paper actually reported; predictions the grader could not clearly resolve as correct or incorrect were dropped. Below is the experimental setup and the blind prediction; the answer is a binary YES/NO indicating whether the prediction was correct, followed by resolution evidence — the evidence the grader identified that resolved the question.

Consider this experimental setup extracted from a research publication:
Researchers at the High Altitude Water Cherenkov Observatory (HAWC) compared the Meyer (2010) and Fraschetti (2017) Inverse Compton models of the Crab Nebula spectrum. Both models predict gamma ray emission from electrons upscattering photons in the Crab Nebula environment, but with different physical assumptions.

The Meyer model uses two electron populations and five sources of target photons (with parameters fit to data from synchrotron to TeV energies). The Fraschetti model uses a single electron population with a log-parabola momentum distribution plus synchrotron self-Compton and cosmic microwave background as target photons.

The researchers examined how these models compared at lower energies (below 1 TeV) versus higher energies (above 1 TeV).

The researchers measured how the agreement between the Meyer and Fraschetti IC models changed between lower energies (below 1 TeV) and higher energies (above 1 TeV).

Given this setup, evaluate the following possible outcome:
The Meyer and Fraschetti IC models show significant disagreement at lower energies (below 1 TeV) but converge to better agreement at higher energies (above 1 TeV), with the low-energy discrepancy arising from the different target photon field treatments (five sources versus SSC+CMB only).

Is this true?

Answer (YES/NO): NO